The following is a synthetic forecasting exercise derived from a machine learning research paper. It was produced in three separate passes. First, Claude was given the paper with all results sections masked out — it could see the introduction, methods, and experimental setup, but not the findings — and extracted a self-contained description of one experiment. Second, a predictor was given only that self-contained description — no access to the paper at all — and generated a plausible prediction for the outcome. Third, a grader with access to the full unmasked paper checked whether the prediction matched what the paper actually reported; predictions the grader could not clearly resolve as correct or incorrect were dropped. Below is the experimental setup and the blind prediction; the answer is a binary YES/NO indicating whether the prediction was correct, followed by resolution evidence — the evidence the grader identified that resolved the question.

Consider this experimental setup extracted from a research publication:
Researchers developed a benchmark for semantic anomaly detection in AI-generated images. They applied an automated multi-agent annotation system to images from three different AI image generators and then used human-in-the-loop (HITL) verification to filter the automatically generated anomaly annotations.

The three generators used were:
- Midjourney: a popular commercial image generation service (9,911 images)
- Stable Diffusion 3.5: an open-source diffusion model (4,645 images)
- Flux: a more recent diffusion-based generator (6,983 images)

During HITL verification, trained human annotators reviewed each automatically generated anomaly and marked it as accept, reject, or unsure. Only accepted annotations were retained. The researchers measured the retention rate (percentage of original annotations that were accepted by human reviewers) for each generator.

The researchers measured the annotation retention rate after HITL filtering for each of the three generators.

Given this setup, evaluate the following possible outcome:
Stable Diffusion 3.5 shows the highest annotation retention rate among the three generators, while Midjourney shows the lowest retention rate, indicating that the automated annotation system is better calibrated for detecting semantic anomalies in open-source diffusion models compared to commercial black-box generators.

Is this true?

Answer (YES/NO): NO